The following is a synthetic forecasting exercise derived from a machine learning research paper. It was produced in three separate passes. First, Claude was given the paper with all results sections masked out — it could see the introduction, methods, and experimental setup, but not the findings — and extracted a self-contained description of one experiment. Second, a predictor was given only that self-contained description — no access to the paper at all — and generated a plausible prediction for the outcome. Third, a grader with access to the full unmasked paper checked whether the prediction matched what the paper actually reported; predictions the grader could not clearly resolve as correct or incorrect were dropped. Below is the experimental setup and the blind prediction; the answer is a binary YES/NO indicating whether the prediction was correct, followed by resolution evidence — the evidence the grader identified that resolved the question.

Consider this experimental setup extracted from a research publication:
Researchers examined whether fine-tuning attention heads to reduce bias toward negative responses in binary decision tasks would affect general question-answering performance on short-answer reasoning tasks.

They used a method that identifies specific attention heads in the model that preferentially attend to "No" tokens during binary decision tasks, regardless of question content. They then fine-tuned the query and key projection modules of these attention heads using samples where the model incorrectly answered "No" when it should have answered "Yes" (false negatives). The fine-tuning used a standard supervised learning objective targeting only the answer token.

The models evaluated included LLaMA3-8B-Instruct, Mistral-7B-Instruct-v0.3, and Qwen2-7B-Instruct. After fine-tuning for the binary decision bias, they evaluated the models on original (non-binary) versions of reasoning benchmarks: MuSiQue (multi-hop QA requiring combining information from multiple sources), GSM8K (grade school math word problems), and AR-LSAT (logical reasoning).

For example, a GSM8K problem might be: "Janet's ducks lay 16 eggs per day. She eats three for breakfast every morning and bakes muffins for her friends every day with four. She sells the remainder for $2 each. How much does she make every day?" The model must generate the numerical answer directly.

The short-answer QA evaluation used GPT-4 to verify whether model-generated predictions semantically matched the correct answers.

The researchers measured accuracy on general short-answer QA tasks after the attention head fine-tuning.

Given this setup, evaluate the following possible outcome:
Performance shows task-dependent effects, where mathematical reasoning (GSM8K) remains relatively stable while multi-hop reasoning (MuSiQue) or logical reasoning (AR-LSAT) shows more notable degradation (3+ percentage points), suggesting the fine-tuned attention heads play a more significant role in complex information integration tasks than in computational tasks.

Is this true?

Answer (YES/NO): NO